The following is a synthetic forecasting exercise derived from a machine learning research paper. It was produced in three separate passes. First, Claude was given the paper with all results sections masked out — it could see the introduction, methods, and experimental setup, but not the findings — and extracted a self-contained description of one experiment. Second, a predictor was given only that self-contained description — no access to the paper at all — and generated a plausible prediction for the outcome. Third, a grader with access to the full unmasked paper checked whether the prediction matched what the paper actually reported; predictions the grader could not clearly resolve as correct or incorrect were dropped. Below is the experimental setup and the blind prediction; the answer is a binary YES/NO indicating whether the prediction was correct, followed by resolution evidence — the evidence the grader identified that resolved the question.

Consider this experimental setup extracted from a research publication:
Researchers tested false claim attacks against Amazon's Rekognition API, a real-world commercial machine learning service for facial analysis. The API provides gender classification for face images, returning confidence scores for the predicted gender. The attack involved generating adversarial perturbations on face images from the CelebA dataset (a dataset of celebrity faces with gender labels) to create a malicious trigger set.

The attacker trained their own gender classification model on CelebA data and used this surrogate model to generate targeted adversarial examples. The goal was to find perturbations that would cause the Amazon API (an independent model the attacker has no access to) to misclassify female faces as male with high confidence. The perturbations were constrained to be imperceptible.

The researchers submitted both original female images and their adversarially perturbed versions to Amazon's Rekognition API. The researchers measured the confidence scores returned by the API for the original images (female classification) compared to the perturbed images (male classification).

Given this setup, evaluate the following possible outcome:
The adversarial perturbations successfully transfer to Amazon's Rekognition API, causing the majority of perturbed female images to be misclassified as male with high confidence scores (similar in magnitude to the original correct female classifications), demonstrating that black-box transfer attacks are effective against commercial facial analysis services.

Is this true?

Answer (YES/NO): YES